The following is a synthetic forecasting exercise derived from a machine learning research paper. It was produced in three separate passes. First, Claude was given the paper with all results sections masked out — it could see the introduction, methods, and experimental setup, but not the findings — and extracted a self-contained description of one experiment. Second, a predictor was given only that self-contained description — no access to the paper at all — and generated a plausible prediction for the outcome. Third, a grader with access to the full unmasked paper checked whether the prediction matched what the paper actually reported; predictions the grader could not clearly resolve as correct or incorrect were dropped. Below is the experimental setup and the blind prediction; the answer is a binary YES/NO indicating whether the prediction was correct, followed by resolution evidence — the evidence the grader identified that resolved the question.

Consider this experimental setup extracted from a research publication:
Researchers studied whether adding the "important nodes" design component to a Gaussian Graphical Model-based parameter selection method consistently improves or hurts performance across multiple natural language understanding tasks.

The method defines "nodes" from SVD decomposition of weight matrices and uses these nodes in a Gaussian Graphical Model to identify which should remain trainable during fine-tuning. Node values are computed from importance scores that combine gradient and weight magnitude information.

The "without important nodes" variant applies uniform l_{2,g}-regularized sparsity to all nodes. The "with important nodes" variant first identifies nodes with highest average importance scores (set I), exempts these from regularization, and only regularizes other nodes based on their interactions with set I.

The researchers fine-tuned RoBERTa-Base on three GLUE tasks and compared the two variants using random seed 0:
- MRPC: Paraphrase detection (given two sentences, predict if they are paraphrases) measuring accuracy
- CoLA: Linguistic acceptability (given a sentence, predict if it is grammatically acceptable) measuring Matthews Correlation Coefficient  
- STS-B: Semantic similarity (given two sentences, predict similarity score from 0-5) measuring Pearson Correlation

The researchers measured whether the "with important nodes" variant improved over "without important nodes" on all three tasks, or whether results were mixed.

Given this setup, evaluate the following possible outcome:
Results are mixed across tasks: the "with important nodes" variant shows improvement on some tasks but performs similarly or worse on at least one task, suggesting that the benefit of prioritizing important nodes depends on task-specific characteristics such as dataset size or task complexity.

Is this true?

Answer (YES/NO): NO